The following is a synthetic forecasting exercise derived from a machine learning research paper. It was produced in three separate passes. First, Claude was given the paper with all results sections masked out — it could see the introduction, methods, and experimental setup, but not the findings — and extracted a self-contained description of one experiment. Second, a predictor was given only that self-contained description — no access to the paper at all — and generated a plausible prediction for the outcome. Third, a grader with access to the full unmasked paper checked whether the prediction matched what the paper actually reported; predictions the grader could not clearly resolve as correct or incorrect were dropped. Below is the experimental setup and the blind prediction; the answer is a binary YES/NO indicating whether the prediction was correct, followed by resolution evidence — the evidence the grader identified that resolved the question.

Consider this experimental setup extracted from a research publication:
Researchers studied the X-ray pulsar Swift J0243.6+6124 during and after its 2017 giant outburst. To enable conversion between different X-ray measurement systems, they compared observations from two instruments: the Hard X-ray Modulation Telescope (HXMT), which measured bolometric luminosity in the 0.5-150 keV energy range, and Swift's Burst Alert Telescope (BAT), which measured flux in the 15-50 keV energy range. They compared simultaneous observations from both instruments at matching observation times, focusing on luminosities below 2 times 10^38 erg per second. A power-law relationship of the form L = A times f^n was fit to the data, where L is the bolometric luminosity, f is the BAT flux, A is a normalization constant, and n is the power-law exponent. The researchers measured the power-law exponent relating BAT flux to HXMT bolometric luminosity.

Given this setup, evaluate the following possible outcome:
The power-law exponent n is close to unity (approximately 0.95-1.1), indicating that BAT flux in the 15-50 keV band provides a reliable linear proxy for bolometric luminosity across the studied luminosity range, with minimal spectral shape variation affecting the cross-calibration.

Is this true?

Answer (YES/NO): YES